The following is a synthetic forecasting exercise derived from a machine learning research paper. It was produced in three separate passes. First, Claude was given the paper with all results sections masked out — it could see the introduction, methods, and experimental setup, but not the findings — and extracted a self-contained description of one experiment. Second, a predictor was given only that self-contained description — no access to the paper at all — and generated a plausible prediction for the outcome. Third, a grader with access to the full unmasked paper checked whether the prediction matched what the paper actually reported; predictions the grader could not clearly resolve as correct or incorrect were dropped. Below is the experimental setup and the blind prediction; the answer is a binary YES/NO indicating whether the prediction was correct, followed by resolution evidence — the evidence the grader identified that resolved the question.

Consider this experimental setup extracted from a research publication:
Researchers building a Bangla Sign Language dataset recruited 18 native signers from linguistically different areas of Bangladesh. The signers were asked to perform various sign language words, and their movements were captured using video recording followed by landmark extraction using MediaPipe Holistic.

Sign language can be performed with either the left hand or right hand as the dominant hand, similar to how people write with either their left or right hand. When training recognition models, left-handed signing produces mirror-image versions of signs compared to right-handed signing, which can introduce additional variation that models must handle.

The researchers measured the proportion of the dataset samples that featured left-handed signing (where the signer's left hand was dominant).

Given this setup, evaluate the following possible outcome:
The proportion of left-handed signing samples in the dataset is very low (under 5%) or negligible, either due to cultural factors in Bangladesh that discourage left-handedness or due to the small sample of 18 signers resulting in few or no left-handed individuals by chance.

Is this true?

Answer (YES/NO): NO